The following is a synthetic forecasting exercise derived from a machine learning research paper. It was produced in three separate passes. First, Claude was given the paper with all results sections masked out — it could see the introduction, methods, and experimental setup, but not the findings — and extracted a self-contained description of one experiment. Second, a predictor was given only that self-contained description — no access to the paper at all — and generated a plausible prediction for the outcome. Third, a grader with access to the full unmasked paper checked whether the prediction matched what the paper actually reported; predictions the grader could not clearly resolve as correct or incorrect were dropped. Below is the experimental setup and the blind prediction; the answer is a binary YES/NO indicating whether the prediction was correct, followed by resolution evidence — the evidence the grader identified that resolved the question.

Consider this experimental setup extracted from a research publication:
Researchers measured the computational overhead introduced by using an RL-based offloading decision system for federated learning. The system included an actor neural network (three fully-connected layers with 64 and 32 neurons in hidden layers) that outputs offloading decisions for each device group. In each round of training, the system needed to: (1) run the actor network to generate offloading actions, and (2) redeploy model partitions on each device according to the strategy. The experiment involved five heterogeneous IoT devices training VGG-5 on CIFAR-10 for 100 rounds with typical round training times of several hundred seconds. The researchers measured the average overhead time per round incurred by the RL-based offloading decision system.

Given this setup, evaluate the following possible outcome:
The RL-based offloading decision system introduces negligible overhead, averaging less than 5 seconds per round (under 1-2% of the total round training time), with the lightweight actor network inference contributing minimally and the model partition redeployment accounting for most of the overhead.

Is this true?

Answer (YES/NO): YES